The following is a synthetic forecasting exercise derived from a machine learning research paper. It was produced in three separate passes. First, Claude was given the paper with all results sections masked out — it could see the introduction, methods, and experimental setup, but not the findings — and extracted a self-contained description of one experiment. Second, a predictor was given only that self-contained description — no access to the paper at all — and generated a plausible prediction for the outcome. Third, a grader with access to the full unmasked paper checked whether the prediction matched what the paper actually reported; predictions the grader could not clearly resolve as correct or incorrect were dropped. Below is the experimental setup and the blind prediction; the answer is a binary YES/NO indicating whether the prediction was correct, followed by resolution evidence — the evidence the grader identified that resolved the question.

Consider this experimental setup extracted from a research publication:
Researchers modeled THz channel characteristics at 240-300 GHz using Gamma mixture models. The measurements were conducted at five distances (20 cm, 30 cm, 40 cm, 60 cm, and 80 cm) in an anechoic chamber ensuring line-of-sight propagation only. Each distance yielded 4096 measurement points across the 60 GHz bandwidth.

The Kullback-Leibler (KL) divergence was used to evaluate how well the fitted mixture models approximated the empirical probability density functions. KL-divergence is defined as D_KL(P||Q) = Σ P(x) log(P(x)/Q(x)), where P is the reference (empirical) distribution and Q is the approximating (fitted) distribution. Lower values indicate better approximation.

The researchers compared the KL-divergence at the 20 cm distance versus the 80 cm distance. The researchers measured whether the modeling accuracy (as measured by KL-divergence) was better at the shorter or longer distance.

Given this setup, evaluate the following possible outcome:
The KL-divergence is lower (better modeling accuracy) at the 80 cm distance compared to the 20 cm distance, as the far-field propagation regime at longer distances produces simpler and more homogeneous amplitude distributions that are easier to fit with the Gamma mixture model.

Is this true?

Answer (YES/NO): NO